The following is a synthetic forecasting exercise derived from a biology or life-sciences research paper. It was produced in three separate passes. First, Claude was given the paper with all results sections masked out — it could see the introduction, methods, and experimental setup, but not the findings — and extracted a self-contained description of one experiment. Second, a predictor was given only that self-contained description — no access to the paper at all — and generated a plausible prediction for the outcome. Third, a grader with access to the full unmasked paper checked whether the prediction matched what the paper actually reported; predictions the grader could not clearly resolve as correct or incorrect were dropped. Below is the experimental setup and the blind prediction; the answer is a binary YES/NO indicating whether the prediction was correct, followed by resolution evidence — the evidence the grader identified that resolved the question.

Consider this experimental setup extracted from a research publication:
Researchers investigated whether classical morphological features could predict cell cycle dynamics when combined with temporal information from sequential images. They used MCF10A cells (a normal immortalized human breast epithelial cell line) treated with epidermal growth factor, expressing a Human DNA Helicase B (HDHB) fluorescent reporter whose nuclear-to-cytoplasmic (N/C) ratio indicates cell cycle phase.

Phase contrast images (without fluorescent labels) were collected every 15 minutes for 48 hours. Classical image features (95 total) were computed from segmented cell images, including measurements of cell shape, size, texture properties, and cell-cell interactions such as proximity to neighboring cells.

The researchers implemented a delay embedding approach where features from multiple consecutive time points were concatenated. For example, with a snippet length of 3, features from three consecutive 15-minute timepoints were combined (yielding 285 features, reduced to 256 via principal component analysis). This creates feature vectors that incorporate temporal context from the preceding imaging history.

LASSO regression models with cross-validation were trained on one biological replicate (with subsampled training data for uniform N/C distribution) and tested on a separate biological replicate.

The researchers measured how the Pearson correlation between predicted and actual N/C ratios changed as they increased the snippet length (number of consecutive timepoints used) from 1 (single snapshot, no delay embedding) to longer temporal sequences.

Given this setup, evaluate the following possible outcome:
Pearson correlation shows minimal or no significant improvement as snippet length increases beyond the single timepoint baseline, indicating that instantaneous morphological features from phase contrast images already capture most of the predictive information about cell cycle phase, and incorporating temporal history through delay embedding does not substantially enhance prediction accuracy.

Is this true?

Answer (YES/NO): NO